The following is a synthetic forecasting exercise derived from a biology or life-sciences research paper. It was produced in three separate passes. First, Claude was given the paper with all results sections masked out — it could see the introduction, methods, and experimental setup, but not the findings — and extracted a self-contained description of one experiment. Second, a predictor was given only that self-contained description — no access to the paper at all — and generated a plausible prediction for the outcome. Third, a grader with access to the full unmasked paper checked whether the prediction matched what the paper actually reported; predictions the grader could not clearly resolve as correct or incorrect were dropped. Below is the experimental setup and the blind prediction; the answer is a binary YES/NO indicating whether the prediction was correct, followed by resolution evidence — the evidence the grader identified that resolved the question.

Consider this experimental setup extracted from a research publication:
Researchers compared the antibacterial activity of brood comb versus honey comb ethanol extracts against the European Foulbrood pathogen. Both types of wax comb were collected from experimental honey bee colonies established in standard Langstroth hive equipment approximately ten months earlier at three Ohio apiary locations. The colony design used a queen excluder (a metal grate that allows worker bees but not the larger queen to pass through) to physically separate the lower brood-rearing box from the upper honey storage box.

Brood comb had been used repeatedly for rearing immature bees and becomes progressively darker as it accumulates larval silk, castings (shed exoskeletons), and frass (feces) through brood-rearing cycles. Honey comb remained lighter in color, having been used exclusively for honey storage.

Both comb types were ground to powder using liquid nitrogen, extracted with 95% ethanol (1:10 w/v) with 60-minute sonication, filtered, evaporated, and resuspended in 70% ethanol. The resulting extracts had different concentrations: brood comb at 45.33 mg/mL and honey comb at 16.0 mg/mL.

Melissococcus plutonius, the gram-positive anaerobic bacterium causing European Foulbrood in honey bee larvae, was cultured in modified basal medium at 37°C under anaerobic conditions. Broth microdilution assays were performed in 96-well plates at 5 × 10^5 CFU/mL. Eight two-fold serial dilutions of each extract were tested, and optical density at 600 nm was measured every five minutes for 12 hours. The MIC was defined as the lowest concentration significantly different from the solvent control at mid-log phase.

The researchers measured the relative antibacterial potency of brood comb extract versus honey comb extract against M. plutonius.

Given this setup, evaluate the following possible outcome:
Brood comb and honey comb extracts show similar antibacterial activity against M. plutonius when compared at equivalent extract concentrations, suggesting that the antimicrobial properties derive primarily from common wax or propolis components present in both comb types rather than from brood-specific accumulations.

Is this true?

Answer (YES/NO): NO